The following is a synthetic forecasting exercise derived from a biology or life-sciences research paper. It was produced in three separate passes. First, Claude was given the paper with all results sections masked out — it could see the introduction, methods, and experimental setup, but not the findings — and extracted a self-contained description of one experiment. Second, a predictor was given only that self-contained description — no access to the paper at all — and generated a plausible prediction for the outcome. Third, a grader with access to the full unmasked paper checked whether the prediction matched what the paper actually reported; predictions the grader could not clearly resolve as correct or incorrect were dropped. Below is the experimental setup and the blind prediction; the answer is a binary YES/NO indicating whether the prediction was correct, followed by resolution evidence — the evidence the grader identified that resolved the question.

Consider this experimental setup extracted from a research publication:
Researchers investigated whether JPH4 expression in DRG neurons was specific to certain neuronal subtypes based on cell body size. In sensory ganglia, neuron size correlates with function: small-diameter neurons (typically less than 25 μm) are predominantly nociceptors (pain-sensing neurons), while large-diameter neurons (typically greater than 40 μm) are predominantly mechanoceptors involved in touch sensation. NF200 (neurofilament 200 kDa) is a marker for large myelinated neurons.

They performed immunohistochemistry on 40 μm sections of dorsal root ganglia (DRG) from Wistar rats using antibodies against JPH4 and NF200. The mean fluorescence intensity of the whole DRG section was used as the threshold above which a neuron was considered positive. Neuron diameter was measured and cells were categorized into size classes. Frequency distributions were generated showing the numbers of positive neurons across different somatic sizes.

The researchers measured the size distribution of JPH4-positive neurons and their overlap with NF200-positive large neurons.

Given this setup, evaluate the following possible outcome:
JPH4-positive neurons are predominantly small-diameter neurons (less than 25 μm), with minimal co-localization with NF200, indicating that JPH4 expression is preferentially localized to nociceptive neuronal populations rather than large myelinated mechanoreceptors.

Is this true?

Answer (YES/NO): NO